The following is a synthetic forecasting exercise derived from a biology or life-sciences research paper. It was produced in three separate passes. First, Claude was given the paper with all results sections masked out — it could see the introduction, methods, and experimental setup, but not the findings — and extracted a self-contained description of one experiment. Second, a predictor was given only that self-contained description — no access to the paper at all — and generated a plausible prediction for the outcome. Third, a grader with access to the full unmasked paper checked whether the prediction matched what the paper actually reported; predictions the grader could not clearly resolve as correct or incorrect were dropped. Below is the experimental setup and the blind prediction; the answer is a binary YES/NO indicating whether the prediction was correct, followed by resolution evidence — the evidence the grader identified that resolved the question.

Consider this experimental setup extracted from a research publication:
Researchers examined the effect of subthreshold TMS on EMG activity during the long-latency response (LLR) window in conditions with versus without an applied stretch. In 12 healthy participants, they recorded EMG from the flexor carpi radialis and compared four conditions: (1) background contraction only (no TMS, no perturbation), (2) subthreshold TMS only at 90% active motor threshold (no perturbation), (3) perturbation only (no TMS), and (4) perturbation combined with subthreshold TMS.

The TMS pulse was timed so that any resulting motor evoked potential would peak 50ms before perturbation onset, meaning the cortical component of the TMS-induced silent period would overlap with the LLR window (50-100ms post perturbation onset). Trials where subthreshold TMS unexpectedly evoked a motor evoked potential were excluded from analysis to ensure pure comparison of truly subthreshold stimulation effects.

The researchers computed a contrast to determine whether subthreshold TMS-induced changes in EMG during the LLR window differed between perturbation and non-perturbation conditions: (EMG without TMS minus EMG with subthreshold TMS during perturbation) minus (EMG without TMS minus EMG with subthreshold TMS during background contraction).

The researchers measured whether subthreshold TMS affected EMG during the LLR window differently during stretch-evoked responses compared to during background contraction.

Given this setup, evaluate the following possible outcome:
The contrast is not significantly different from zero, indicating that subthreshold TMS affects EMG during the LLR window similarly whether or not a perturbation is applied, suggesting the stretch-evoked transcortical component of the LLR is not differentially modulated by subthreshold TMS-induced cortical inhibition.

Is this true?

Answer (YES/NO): YES